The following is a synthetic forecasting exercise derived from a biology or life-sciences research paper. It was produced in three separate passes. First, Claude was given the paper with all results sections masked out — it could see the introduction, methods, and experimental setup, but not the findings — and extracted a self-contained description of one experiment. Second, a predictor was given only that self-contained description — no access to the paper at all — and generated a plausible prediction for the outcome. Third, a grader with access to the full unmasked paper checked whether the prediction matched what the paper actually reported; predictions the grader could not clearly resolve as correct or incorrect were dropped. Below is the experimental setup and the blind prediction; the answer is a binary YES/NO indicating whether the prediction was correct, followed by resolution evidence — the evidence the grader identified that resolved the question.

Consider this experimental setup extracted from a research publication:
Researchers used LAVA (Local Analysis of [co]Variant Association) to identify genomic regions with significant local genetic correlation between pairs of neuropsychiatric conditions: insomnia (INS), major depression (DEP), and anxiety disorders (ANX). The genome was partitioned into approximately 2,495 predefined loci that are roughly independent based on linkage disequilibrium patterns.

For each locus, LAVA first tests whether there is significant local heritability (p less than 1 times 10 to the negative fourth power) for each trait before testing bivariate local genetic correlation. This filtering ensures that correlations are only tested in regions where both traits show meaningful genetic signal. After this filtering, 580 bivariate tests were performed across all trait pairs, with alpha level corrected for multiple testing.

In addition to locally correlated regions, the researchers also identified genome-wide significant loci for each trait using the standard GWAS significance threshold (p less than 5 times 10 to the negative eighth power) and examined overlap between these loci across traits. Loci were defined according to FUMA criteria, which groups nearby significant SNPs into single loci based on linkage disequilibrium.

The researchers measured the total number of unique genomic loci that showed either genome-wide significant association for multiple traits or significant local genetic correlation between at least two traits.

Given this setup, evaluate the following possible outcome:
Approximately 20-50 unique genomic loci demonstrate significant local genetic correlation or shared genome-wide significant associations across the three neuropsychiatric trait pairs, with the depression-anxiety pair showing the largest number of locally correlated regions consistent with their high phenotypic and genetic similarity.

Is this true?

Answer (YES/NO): NO